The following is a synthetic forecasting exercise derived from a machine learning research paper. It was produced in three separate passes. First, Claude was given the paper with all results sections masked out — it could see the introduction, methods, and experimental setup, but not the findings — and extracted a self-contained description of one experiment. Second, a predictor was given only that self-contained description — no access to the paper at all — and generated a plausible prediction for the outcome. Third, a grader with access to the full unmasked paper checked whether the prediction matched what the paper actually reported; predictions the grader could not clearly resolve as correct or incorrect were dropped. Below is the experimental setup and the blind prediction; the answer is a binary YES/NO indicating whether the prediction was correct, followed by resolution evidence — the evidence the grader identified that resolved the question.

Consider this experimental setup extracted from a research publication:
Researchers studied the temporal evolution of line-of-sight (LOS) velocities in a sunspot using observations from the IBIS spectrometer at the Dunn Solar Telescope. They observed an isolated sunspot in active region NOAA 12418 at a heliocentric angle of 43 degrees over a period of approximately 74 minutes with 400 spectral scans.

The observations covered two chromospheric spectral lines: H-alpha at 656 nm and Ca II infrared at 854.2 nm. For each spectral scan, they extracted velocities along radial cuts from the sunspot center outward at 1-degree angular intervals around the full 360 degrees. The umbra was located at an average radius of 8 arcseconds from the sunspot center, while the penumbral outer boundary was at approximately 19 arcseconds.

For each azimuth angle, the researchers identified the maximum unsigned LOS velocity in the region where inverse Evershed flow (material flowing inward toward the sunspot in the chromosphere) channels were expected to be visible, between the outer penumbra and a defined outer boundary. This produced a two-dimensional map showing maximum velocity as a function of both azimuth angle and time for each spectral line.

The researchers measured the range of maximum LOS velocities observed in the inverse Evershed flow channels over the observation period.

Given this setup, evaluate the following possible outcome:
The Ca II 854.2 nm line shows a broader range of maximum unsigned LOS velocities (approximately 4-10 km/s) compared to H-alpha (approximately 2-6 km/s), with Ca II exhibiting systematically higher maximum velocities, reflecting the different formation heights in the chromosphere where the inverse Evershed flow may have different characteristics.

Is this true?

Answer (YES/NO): NO